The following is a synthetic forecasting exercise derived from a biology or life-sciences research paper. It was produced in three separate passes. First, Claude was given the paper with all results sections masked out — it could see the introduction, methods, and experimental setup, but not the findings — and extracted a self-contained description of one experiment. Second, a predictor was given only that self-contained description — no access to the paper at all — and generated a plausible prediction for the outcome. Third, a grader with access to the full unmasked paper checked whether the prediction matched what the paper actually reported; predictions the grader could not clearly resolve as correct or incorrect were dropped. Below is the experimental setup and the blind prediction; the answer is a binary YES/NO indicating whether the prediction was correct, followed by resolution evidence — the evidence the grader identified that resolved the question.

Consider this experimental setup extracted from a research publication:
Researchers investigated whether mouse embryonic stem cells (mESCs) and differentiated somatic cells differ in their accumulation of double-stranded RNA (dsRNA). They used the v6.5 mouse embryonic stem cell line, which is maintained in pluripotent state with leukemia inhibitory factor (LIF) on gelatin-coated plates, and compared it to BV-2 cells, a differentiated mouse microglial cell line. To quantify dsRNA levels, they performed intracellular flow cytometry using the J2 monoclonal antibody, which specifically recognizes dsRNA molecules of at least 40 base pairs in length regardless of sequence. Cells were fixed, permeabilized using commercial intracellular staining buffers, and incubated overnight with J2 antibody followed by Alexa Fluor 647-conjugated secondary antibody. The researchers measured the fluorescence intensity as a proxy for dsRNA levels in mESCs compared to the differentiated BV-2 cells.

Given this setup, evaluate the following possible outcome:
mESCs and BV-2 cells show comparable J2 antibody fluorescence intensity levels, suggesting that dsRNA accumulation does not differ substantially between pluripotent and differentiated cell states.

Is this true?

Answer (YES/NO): NO